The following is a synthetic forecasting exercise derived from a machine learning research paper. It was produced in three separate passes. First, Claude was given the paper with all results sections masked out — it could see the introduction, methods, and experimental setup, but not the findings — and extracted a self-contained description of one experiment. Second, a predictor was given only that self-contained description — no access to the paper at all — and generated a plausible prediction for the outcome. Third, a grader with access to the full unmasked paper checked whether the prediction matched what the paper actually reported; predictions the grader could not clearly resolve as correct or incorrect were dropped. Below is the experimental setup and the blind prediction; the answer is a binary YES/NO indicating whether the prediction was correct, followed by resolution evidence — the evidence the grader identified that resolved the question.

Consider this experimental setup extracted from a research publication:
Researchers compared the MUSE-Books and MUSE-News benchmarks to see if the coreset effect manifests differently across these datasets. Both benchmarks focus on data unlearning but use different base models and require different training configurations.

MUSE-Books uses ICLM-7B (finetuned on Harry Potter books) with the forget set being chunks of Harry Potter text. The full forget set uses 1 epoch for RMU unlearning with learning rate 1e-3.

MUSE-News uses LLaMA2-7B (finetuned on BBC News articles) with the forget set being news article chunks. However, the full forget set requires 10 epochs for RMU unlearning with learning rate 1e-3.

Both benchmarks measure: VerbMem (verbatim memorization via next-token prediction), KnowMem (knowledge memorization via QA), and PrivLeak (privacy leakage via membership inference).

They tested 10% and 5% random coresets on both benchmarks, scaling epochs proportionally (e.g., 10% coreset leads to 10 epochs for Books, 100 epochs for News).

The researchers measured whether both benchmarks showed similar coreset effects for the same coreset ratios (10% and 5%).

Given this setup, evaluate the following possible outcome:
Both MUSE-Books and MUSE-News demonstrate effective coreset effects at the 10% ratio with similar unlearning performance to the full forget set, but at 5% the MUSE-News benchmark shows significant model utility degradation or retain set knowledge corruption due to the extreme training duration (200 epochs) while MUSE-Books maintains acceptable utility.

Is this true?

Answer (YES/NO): NO